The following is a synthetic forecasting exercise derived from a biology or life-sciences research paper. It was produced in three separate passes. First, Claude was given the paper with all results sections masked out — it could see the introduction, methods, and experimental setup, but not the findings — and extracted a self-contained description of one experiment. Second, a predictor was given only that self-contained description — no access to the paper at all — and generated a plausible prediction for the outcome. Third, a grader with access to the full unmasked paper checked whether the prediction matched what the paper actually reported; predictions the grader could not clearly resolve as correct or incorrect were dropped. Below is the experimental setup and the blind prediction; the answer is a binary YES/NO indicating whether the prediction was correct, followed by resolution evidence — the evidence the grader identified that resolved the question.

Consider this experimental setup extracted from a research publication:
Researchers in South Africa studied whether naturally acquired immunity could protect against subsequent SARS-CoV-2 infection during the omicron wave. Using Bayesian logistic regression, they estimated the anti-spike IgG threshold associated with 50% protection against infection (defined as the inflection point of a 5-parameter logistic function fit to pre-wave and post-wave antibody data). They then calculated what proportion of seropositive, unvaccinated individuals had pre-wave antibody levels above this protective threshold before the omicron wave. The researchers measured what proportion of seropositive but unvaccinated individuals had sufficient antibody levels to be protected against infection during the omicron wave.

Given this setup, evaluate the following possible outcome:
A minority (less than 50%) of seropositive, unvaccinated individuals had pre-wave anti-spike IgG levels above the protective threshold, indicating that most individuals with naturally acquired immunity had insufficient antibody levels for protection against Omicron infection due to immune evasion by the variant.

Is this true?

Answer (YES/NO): YES